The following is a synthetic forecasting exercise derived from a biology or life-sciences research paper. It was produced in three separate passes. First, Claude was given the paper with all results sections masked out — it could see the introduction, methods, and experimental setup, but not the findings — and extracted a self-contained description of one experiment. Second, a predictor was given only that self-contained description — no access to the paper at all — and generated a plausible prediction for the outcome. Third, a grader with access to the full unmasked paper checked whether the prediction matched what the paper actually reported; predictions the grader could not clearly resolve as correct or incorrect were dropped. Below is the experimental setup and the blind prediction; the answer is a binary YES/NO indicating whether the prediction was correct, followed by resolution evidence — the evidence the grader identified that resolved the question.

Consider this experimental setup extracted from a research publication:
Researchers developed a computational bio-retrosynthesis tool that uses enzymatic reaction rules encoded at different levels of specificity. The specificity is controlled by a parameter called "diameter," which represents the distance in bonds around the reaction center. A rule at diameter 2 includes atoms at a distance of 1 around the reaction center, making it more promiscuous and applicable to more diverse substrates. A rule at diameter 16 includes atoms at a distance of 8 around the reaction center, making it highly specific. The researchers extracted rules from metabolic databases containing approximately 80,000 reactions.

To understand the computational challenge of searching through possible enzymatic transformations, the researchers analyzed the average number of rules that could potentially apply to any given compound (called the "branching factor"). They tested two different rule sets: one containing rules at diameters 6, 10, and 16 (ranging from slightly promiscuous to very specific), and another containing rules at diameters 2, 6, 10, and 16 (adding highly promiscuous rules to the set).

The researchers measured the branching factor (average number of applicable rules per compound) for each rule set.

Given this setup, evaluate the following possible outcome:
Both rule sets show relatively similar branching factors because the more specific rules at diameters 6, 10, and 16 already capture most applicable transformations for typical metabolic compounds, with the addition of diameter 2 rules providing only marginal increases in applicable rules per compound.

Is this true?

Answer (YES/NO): NO